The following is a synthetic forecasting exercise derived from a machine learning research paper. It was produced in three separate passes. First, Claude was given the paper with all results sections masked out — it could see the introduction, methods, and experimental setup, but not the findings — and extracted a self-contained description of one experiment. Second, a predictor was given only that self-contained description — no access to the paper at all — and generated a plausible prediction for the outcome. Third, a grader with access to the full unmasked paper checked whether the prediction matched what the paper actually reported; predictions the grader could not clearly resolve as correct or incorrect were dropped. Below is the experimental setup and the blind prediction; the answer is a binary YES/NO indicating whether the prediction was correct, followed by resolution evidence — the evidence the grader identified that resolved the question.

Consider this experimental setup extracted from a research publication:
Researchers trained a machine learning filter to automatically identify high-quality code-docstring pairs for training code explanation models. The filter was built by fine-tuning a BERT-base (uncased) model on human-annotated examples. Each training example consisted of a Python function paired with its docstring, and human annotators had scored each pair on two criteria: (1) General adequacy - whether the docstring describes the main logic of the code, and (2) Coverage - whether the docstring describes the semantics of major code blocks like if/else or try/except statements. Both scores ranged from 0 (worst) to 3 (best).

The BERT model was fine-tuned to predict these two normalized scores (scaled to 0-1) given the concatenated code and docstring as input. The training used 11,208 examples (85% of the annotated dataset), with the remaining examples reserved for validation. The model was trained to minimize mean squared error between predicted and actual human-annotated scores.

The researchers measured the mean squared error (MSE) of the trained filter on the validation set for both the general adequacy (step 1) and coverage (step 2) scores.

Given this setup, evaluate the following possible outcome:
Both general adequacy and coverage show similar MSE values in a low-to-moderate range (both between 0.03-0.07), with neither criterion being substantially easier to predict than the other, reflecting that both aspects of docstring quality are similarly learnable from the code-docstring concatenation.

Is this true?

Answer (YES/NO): NO